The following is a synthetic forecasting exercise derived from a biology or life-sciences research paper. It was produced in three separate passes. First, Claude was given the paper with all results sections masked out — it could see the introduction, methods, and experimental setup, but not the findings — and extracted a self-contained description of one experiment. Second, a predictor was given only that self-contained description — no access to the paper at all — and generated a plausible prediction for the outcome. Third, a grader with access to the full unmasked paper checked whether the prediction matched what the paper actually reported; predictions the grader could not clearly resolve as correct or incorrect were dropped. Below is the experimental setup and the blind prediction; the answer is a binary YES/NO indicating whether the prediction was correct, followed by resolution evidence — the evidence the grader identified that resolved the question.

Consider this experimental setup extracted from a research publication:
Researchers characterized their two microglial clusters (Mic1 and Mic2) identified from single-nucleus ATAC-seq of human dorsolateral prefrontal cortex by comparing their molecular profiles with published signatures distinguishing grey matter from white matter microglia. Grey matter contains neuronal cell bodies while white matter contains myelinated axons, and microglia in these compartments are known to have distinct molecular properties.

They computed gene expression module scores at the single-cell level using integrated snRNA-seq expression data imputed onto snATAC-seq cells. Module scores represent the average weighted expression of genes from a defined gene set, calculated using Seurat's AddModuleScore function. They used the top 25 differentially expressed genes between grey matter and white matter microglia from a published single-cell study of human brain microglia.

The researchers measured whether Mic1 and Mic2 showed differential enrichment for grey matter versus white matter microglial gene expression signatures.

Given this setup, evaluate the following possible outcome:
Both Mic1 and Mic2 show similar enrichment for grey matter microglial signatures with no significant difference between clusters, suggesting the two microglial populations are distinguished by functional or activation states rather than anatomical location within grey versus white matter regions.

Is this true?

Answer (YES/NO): NO